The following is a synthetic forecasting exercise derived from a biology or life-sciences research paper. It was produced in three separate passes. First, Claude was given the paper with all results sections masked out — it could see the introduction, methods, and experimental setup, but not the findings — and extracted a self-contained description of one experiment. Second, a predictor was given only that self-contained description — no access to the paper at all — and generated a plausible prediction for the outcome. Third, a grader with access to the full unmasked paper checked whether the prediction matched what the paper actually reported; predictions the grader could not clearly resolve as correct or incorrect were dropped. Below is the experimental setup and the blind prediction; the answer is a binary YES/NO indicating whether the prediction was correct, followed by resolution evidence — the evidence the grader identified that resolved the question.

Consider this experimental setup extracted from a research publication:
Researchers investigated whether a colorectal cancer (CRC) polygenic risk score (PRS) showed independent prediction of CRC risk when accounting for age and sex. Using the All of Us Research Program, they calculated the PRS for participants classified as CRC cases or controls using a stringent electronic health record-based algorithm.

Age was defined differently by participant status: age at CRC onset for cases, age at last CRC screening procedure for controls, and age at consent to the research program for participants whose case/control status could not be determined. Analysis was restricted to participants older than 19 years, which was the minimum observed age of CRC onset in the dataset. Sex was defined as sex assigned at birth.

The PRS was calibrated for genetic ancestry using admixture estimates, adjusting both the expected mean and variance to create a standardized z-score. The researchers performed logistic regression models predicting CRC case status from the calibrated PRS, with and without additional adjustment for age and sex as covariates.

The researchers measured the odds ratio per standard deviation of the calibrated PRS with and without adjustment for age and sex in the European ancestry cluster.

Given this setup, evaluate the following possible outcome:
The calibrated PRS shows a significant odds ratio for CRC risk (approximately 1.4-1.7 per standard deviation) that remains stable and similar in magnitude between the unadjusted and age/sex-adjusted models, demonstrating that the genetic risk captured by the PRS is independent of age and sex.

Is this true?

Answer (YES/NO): YES